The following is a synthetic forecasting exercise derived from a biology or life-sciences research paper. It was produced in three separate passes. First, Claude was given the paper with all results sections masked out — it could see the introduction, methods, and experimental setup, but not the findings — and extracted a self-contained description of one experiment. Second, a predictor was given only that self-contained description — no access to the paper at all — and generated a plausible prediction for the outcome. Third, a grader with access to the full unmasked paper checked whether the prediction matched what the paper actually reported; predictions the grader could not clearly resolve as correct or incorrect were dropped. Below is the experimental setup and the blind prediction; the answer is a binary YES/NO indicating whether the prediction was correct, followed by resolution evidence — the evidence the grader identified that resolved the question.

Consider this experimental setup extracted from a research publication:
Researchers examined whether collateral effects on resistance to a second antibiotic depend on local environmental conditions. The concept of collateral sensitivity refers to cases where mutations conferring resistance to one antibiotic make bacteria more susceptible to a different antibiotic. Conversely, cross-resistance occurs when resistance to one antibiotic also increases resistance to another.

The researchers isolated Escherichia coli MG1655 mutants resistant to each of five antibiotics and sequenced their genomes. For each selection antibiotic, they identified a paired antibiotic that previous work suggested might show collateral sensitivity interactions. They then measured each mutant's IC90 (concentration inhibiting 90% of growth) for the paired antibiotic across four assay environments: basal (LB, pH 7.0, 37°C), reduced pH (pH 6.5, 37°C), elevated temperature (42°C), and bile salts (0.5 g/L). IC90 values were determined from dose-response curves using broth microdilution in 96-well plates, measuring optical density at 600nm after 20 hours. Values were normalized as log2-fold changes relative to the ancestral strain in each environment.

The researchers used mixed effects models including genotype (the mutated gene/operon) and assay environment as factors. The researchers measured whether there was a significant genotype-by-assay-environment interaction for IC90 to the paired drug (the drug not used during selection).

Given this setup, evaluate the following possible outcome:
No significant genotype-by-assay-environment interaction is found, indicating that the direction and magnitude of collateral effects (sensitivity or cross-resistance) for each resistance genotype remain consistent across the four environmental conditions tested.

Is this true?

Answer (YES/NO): NO